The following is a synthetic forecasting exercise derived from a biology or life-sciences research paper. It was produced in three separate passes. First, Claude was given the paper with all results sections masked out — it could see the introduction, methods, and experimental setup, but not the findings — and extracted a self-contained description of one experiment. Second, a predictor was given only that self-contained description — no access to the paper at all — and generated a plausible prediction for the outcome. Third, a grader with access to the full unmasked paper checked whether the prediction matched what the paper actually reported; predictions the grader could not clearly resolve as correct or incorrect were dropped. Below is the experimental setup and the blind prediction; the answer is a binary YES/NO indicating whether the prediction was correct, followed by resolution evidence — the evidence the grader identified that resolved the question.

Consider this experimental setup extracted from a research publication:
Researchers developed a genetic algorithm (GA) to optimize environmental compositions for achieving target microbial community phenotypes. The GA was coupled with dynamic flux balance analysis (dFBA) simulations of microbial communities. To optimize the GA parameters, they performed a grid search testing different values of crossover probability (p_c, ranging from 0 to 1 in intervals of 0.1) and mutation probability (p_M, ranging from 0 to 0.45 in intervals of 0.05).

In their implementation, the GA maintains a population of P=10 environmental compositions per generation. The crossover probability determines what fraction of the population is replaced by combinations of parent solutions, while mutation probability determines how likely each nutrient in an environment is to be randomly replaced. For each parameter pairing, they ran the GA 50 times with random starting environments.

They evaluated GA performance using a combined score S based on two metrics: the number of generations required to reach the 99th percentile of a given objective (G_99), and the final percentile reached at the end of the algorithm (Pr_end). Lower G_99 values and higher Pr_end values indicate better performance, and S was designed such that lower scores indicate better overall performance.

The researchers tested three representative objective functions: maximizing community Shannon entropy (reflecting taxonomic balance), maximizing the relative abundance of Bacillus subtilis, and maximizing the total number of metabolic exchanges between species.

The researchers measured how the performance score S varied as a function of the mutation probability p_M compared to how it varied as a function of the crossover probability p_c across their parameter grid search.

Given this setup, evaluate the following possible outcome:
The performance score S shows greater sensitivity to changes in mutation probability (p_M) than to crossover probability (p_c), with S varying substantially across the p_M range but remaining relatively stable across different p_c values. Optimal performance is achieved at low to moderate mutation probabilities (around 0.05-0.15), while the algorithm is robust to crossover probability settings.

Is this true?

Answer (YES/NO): NO